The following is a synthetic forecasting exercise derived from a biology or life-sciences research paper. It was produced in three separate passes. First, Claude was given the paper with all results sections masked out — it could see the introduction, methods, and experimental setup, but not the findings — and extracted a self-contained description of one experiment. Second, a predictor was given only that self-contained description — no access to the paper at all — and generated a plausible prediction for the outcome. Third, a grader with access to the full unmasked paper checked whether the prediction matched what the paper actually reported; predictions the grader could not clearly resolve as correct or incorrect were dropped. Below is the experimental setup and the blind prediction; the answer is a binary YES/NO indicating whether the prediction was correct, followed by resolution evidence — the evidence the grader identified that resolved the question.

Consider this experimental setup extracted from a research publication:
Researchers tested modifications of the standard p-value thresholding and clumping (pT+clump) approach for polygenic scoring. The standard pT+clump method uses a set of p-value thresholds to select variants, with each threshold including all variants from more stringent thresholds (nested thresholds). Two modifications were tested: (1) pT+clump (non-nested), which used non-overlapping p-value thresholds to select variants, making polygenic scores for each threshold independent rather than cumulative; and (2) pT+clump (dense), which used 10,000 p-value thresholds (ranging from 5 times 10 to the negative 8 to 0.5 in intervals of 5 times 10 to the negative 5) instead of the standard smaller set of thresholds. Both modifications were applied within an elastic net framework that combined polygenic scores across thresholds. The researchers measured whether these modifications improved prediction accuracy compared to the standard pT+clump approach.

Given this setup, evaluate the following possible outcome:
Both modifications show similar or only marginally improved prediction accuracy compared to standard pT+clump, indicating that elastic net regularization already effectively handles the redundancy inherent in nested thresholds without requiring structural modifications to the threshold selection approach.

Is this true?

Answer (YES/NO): YES